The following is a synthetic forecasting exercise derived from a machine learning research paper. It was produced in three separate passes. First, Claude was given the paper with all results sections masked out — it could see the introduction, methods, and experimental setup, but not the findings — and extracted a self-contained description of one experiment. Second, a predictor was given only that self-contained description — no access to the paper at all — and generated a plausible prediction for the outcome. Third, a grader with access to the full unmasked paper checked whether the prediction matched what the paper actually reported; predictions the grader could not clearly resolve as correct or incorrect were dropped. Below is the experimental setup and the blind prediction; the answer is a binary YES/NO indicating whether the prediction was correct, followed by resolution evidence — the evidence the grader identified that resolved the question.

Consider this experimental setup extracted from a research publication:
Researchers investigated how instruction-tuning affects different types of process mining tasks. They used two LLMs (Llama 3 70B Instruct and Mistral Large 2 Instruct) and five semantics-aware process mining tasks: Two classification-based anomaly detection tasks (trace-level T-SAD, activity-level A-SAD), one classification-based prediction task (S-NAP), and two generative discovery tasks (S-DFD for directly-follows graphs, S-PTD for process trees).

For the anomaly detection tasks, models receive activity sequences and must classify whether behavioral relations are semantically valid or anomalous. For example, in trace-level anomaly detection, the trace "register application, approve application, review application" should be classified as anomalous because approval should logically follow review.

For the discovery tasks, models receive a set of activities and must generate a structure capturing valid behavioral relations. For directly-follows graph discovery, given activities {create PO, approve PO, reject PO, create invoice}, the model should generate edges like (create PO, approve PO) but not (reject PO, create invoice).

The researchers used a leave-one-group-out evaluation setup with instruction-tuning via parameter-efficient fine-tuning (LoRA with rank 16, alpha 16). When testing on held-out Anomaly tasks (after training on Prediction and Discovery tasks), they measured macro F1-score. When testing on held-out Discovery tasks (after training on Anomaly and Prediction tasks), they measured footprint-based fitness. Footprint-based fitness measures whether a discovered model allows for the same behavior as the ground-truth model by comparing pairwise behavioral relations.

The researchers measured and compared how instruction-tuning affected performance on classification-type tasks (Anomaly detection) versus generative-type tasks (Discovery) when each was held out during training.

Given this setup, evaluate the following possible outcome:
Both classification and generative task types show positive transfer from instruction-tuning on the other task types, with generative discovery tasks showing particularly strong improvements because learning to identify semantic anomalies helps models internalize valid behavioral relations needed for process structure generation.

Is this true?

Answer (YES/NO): NO